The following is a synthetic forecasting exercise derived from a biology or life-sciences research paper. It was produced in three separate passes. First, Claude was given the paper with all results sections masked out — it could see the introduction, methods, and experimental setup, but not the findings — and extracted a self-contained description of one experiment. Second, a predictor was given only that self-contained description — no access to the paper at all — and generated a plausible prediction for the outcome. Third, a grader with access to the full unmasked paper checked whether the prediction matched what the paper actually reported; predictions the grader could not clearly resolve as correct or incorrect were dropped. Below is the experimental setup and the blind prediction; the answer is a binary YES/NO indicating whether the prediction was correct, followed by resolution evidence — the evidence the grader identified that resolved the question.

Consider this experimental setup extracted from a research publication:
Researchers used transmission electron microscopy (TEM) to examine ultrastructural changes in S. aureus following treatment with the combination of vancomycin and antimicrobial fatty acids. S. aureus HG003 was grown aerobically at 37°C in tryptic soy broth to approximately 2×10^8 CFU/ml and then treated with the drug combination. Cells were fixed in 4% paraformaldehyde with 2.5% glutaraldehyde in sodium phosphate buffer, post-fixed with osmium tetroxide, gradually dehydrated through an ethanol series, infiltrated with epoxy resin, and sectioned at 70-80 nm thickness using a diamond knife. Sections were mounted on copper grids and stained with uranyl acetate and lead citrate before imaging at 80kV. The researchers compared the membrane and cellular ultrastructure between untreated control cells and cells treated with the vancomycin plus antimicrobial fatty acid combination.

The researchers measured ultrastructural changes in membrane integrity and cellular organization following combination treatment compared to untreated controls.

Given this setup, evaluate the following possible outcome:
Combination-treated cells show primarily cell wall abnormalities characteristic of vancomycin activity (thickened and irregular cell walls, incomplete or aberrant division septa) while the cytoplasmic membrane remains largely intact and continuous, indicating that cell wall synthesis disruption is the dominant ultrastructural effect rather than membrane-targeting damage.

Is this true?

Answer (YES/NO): NO